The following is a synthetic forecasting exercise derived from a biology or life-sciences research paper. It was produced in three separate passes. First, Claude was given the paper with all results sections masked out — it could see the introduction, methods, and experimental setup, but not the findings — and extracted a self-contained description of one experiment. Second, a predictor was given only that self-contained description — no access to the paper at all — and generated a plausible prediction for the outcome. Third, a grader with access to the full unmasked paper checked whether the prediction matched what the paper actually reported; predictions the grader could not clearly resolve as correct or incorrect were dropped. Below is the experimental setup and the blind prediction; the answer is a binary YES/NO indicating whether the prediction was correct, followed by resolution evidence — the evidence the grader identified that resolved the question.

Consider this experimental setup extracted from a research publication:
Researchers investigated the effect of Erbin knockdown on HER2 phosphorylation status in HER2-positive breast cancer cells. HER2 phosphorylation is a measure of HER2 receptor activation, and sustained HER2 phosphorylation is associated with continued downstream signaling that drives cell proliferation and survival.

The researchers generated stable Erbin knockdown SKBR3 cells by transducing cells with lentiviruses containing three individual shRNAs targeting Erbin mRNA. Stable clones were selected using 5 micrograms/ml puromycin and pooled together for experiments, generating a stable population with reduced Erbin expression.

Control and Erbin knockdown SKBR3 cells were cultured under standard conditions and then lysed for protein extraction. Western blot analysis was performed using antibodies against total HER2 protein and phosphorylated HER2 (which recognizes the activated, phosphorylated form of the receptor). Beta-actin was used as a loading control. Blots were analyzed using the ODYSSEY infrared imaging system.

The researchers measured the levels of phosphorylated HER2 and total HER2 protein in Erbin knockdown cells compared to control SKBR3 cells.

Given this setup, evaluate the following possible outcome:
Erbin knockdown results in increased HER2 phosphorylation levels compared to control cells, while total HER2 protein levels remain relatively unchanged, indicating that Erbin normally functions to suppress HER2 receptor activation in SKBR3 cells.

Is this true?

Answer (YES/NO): NO